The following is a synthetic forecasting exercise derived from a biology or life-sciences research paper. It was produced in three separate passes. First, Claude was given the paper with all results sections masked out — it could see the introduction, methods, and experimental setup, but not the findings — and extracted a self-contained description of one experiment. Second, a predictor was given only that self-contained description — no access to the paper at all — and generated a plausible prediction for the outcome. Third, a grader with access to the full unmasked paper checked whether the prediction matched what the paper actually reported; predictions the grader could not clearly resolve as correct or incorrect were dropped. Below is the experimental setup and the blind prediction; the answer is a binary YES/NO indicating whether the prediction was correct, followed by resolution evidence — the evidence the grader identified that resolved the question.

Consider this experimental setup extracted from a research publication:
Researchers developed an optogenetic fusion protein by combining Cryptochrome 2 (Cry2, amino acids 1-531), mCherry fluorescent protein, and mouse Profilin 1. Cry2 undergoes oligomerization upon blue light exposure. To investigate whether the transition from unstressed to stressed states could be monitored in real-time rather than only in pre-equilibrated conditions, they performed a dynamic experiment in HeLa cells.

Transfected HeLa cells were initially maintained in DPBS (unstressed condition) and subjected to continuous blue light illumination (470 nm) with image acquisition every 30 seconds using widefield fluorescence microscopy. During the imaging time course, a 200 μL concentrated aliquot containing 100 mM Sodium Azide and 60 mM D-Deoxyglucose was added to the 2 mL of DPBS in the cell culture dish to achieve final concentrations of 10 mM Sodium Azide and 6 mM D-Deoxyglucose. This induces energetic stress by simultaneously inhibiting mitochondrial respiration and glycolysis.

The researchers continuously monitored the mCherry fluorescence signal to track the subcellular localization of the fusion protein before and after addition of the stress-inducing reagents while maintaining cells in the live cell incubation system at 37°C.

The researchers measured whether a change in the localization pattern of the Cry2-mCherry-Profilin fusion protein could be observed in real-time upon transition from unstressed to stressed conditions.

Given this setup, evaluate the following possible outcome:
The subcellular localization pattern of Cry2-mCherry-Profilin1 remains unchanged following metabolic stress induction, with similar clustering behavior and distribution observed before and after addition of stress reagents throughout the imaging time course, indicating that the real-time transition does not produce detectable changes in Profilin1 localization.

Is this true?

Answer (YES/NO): NO